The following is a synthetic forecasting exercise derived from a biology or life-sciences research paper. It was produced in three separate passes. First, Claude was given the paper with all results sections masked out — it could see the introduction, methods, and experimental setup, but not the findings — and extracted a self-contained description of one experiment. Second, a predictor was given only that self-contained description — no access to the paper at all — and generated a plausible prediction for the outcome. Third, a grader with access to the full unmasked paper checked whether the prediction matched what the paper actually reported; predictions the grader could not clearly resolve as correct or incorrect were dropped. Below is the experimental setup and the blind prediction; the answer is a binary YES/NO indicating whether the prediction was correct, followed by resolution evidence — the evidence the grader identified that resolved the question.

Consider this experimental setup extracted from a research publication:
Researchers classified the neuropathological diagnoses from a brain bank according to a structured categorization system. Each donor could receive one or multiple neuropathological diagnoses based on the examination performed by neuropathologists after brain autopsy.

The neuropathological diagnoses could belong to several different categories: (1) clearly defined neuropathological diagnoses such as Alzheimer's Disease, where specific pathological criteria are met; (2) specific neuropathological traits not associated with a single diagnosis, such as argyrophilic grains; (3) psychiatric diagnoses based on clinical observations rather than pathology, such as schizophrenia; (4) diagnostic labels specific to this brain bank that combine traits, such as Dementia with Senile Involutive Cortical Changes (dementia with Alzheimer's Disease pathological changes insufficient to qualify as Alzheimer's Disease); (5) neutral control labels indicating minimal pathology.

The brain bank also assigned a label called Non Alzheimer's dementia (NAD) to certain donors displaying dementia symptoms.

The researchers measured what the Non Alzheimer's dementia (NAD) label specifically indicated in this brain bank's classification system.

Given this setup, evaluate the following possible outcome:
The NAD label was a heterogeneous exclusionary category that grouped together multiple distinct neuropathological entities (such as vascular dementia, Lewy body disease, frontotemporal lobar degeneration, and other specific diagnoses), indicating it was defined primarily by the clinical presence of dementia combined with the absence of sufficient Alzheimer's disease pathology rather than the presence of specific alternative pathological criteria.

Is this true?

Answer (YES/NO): NO